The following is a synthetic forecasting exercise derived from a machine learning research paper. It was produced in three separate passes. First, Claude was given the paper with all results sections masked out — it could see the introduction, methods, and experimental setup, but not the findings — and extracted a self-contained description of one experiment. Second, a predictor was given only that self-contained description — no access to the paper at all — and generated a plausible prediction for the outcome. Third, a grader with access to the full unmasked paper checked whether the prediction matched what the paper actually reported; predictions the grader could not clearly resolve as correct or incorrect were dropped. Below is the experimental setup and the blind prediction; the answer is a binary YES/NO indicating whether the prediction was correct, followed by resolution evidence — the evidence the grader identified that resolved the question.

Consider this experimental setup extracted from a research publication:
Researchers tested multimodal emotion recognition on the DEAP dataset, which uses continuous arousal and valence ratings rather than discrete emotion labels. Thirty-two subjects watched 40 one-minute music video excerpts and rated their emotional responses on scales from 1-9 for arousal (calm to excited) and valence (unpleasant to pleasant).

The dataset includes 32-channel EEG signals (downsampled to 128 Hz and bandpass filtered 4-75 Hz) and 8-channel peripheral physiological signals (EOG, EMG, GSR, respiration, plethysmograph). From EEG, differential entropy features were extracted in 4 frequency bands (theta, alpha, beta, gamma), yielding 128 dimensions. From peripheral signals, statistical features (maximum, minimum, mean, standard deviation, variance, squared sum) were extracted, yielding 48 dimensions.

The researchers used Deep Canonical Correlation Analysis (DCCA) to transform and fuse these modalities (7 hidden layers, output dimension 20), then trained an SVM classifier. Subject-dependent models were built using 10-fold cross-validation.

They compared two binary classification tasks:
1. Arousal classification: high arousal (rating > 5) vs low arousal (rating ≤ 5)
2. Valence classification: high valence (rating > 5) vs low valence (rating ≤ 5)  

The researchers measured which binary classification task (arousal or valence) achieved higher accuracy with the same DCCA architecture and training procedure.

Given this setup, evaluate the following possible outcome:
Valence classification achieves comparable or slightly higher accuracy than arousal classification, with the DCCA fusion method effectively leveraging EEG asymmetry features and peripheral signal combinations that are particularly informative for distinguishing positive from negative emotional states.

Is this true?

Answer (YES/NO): YES